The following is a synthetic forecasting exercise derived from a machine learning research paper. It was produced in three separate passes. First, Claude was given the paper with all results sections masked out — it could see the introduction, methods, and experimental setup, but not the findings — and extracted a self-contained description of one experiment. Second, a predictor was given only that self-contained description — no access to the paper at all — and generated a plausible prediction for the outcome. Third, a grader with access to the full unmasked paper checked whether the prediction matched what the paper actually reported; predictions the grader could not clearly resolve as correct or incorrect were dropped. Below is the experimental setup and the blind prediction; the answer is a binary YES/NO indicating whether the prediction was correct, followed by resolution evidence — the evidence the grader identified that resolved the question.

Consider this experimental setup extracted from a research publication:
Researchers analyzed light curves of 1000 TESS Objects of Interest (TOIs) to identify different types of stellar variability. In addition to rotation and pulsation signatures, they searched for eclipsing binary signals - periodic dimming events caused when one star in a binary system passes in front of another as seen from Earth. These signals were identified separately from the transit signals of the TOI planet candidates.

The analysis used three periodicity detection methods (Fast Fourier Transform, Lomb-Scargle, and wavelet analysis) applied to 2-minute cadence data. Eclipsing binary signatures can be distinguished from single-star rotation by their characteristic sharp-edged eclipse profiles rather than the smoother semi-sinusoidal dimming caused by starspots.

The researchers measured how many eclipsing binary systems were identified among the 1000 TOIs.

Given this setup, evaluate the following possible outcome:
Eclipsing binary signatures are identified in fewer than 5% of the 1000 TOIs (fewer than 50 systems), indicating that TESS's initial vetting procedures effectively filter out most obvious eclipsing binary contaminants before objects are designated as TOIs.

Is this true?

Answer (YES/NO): YES